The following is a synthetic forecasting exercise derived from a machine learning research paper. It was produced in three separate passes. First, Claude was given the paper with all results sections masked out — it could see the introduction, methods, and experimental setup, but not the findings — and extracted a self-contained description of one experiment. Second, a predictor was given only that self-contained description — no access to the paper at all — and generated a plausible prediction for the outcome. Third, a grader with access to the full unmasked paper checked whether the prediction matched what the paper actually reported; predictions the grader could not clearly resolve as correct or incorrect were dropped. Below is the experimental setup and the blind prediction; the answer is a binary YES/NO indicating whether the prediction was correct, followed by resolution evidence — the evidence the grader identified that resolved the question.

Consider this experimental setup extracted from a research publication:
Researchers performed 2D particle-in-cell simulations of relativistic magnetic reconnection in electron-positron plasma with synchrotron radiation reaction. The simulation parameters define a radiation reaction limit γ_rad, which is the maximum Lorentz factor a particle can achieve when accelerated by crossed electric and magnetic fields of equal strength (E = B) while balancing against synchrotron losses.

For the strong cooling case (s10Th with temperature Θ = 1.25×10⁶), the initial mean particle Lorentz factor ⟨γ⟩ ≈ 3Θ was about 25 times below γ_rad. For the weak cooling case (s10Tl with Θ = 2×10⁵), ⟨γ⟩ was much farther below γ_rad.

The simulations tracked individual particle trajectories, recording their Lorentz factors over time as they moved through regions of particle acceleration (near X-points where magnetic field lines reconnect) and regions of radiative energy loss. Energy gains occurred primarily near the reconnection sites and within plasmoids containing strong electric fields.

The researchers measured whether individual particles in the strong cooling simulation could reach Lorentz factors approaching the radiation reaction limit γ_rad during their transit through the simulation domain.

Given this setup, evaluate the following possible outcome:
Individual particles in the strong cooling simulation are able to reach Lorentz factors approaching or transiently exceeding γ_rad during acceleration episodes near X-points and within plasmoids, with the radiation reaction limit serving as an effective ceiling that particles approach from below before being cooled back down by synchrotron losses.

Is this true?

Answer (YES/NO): NO